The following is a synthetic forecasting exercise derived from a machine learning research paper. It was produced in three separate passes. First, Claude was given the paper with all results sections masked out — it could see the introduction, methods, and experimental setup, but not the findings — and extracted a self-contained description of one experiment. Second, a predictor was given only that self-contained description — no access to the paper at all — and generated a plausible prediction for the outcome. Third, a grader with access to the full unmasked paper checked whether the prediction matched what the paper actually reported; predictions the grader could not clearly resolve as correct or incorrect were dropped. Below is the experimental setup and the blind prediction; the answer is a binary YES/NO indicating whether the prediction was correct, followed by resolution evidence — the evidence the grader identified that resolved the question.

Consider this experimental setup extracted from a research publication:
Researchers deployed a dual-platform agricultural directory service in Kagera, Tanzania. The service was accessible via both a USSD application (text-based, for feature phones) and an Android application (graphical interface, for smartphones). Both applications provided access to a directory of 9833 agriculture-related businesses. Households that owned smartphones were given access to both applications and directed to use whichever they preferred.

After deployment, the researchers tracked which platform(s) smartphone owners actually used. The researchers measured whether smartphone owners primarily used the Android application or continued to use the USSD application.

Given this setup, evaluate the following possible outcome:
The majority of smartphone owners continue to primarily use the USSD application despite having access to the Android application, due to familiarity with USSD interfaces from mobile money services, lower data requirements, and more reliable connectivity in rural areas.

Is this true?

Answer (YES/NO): NO